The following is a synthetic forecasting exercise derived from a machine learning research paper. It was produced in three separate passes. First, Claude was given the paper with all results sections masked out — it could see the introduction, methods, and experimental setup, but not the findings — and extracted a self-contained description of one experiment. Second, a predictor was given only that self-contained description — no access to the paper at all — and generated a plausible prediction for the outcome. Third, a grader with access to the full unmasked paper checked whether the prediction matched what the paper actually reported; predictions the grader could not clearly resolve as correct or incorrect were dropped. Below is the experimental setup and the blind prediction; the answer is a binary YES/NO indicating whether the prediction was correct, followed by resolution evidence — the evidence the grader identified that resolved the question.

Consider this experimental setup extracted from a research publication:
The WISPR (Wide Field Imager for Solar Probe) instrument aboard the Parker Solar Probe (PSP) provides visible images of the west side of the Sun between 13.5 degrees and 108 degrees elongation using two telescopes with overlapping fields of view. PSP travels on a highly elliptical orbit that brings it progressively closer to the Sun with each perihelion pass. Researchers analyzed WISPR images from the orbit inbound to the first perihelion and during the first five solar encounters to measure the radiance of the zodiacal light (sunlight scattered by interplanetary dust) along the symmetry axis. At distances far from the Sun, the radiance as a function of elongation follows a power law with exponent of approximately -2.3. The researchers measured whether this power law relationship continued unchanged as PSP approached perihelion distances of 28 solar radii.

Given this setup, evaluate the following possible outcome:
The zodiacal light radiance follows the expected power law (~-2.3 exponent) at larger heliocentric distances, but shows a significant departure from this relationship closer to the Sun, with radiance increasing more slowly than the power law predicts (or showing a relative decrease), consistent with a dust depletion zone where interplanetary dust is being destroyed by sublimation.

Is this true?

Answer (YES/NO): YES